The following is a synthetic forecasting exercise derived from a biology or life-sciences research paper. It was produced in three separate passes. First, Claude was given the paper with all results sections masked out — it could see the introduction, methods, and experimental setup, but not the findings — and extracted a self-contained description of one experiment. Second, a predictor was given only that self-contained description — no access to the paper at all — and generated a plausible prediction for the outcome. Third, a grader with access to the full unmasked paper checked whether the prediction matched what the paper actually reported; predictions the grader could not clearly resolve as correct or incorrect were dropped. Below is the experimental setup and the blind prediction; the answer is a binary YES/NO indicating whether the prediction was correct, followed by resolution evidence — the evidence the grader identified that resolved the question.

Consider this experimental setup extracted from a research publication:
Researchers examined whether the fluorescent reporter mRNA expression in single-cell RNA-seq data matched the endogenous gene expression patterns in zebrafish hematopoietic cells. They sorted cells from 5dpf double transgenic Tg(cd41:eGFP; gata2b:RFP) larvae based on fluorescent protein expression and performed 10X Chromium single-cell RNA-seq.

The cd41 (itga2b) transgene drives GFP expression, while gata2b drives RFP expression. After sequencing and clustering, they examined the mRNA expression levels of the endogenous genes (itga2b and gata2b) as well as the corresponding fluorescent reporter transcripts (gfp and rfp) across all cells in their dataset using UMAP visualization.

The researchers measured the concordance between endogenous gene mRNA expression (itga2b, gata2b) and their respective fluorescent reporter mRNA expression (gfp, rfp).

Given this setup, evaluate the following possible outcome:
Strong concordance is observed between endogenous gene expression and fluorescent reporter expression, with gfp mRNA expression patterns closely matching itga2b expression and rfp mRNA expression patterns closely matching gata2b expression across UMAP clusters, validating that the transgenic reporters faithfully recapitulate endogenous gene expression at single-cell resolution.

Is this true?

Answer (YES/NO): NO